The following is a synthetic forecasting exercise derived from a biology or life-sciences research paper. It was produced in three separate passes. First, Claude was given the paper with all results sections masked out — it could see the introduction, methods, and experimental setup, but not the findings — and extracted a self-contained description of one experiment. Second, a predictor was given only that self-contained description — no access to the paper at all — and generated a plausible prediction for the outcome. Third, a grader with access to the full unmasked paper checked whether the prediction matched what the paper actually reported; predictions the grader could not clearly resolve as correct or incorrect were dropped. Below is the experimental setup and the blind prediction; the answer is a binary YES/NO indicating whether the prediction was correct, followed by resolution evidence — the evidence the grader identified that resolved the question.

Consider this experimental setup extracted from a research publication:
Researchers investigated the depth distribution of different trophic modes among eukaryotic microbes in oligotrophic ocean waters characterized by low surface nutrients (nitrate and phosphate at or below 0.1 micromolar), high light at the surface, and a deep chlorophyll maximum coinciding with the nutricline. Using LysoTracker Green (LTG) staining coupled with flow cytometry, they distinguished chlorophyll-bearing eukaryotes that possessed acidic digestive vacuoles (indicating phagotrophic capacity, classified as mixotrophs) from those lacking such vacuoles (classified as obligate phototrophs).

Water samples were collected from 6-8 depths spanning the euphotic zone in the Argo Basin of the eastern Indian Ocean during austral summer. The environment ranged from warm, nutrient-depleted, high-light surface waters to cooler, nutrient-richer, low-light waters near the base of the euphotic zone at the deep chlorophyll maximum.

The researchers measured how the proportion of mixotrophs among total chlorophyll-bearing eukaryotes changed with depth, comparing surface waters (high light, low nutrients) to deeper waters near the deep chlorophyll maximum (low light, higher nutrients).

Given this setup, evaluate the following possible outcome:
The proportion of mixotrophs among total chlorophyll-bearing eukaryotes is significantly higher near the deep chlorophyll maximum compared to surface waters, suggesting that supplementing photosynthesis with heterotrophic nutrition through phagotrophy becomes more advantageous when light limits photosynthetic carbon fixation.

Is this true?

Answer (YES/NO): NO